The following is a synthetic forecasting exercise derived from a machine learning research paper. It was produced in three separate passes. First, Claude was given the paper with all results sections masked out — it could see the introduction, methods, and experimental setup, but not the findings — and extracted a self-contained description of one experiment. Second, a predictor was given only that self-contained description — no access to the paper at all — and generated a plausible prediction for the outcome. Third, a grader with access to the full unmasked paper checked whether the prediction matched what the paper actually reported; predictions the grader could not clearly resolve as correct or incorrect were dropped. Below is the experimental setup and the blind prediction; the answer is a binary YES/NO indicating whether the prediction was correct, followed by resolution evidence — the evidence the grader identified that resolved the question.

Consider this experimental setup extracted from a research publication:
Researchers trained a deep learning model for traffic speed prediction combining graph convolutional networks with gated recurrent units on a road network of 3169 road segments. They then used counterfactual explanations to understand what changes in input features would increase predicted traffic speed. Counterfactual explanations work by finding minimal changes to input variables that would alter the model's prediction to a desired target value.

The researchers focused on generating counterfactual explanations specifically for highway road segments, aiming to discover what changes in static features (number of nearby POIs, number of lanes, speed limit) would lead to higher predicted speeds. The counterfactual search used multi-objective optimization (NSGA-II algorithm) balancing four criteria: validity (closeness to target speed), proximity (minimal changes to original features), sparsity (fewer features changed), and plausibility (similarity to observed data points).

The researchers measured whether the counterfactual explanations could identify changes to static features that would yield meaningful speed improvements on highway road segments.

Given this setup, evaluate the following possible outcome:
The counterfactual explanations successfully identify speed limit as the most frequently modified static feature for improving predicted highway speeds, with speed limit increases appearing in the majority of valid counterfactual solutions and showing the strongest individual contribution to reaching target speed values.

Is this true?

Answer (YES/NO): NO